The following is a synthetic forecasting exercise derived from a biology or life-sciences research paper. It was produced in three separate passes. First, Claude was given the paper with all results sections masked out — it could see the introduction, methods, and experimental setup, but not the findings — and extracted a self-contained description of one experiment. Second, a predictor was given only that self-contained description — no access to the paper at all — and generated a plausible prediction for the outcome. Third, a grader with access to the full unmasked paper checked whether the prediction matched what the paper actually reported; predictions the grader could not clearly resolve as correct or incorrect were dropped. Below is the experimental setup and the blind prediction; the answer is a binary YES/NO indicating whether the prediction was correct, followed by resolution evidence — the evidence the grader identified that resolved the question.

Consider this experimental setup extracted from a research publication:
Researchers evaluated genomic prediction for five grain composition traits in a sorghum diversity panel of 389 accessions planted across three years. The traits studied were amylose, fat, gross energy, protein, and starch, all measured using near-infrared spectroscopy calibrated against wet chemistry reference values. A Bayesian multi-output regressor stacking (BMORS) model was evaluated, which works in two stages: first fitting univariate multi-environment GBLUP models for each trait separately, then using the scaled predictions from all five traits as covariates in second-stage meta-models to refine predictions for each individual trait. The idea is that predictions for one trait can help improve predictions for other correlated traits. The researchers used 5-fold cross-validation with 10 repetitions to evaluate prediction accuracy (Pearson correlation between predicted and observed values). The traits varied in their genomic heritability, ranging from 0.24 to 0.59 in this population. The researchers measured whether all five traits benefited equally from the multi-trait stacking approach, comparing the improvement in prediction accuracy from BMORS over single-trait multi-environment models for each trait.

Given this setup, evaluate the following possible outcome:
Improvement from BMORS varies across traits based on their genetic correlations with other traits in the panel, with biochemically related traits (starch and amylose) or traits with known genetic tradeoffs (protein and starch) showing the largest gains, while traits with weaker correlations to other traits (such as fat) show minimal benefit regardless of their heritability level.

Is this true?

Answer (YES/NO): NO